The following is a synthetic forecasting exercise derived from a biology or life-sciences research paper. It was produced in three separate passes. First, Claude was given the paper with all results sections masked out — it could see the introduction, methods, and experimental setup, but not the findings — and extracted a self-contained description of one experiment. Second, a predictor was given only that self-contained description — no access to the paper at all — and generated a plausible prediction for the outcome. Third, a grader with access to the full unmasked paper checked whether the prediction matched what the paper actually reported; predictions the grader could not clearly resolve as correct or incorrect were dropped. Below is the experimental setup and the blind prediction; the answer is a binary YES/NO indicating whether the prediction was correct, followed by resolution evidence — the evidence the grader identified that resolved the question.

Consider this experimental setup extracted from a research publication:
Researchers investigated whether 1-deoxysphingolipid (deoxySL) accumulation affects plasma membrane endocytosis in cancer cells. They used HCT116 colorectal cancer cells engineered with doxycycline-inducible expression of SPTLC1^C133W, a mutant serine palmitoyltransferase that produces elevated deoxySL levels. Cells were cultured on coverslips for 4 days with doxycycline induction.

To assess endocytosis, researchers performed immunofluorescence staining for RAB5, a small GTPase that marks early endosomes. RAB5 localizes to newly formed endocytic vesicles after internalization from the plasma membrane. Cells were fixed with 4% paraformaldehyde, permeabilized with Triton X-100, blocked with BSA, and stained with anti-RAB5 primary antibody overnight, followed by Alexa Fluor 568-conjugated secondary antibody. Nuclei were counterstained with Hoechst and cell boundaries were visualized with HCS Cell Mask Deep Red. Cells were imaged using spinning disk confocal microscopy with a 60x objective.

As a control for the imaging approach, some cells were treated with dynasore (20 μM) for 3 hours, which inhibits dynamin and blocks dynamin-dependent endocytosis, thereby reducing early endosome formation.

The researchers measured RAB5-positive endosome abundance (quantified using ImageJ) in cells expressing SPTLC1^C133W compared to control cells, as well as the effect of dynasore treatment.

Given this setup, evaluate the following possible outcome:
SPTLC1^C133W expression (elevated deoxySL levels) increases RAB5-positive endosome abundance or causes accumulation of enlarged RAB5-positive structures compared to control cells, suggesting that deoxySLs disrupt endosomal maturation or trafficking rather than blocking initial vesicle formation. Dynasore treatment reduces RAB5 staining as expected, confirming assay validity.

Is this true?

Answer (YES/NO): NO